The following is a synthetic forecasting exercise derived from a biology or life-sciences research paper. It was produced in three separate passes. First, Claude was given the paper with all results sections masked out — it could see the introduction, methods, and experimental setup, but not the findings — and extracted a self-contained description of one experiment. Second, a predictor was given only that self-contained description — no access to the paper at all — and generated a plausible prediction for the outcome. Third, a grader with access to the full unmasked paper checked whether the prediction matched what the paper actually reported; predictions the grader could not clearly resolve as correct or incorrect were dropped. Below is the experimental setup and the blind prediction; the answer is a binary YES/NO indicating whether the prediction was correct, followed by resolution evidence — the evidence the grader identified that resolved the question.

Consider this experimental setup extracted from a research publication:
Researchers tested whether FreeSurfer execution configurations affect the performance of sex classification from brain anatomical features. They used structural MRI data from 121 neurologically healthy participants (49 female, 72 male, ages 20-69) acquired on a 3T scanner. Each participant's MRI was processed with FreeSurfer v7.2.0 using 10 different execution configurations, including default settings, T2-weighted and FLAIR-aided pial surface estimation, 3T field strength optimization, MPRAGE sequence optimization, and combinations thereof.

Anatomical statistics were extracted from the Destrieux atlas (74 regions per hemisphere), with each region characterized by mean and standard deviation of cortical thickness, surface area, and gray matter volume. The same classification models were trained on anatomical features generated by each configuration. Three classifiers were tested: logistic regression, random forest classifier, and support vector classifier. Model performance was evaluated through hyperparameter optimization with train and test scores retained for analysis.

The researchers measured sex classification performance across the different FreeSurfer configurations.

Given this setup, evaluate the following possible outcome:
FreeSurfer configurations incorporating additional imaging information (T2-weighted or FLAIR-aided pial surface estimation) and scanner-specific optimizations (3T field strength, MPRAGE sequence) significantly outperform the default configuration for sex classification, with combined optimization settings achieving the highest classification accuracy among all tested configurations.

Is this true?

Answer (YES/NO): NO